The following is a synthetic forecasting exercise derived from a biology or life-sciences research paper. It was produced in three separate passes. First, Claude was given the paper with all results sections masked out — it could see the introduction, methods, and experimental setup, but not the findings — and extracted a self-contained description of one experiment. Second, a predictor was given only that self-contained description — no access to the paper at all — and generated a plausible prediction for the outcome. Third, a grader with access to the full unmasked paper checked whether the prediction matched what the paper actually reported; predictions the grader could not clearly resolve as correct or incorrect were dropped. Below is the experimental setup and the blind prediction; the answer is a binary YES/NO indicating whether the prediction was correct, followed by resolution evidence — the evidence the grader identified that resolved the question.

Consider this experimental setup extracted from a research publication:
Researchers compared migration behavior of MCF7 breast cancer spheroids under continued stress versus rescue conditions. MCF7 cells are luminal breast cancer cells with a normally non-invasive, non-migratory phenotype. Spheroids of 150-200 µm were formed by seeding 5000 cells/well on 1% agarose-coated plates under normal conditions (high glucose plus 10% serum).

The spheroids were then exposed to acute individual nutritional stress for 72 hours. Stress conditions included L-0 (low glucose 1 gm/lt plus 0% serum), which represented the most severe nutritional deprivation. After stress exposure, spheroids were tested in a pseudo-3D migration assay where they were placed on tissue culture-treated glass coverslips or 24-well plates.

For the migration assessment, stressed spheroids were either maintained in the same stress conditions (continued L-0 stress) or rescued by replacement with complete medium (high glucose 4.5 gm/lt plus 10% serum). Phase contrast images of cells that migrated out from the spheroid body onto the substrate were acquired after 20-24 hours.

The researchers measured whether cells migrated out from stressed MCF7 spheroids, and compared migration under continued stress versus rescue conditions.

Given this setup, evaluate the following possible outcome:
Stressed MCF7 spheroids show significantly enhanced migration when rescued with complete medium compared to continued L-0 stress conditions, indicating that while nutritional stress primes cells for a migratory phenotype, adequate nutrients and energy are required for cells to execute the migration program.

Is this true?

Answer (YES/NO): YES